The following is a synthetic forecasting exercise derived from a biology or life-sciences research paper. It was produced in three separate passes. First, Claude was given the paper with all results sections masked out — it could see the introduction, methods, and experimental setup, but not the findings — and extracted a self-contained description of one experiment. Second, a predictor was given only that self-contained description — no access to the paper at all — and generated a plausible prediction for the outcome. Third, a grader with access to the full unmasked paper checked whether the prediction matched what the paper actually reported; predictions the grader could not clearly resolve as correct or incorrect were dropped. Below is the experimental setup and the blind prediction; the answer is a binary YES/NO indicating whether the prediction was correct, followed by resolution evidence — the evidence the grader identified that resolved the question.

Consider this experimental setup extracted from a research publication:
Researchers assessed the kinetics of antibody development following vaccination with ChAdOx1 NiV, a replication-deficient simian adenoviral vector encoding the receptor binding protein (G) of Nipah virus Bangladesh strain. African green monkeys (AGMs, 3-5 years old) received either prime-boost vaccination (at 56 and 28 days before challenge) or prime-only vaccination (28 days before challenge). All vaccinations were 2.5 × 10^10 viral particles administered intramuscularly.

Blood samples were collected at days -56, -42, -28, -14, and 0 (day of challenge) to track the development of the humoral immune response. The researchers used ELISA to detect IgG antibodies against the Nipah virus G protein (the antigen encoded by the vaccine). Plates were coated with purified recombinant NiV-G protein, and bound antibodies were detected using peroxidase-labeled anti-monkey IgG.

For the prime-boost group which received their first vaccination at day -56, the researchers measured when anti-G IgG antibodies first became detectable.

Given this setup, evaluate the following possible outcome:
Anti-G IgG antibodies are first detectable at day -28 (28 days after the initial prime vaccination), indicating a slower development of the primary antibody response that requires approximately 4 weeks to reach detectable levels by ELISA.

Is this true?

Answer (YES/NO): NO